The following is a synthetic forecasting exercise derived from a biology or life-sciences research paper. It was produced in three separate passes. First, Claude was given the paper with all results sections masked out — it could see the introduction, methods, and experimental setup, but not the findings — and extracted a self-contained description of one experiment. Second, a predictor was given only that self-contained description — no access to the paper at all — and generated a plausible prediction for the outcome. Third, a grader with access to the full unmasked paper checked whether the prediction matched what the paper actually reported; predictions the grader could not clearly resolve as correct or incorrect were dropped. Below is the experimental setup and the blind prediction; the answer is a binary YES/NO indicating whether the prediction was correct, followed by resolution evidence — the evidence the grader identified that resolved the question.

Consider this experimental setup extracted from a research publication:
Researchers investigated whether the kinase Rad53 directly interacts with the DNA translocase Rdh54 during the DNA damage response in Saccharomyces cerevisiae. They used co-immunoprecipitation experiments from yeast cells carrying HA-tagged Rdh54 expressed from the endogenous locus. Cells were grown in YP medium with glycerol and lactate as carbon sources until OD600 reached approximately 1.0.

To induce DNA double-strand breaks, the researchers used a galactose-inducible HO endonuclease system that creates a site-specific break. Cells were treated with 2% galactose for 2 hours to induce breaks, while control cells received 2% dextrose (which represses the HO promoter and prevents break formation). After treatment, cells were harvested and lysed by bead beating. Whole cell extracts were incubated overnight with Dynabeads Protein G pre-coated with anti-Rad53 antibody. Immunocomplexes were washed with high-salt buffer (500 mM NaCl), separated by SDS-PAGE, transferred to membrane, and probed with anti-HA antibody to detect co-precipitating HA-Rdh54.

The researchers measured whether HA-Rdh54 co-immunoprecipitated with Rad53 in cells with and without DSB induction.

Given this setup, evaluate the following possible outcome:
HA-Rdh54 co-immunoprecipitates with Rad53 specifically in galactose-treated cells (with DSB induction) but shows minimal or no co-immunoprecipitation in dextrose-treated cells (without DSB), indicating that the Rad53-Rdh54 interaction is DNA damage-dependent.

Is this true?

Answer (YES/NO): NO